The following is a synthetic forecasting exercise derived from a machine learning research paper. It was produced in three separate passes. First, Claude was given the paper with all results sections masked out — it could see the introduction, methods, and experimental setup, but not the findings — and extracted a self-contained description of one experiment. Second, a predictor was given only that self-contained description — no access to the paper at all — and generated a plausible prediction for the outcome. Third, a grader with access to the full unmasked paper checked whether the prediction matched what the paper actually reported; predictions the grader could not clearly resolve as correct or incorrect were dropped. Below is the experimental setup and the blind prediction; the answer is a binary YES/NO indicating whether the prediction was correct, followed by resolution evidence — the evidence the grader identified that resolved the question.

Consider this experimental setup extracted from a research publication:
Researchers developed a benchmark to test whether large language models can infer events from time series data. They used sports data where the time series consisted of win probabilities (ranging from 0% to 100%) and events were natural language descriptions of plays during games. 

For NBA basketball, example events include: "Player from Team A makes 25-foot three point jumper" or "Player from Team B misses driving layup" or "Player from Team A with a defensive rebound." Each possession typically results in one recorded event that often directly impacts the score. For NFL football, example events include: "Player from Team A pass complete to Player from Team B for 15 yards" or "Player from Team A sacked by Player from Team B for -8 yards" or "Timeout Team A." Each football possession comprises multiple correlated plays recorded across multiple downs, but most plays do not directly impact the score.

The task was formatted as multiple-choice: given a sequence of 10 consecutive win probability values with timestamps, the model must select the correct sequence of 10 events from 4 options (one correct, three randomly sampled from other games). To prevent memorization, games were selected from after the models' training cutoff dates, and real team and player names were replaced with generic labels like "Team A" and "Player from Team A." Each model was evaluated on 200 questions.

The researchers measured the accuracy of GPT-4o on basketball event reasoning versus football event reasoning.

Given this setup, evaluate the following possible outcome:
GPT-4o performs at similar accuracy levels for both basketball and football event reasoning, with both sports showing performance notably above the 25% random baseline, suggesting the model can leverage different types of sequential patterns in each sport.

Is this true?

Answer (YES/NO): NO